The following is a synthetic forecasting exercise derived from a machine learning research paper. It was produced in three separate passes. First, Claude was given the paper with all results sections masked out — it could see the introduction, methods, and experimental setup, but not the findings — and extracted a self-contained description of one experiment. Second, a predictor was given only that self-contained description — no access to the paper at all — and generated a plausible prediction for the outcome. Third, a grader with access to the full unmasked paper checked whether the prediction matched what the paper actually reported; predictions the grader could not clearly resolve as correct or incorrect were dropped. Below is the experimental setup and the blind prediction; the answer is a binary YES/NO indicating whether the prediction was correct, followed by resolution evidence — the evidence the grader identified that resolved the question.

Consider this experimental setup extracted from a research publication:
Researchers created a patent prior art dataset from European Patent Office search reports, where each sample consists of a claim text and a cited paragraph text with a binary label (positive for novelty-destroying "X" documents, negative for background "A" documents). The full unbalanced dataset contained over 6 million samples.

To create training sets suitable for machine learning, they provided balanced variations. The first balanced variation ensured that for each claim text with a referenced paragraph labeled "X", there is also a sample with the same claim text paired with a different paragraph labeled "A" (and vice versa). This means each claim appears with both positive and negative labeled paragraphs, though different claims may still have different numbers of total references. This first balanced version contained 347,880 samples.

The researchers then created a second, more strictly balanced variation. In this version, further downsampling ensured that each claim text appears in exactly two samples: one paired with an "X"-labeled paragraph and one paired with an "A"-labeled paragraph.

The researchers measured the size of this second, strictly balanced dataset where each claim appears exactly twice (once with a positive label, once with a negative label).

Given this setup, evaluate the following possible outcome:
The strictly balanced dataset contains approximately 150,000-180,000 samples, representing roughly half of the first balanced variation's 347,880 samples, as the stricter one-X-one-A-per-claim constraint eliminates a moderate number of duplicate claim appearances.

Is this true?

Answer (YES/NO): NO